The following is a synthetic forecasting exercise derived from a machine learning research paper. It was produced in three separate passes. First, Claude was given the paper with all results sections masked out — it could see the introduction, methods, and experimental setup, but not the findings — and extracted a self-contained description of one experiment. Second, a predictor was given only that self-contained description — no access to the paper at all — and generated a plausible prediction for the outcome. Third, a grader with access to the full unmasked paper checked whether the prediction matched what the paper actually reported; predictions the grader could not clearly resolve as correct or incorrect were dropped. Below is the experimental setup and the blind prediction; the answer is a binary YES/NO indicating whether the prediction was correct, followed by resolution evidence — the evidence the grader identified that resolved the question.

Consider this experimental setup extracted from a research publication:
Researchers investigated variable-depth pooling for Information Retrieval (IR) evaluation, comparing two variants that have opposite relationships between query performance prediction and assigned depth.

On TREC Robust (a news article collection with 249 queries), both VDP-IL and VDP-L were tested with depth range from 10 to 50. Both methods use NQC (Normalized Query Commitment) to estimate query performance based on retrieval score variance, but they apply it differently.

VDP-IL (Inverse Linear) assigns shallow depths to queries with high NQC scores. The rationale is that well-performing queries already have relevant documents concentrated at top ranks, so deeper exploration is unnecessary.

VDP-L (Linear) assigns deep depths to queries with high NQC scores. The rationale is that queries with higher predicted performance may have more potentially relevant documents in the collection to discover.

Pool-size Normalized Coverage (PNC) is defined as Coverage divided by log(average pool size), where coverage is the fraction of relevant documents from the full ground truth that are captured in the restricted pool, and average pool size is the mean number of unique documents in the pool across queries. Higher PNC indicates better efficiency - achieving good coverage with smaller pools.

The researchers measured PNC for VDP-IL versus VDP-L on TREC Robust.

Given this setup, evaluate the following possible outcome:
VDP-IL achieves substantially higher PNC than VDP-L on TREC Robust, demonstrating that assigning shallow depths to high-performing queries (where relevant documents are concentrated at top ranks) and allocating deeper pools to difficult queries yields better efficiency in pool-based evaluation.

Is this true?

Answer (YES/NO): NO